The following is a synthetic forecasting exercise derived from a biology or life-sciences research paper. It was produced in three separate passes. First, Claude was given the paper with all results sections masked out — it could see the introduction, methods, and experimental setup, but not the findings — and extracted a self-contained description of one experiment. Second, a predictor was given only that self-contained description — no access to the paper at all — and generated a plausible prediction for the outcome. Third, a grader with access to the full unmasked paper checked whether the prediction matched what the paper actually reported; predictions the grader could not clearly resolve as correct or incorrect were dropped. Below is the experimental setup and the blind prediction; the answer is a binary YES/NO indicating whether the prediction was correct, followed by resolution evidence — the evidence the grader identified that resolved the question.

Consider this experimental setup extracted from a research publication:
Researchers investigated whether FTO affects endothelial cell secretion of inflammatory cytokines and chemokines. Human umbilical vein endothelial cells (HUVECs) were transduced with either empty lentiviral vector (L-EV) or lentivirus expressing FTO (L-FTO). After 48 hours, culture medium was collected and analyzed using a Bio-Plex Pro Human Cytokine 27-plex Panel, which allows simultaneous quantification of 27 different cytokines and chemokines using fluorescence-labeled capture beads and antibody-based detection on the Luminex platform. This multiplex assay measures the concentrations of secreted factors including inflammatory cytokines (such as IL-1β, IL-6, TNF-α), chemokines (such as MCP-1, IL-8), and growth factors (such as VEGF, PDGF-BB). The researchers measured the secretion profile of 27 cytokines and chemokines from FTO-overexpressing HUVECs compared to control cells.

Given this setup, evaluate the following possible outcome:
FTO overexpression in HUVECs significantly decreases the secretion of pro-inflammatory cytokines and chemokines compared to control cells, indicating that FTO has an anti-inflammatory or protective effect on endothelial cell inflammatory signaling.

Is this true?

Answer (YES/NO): NO